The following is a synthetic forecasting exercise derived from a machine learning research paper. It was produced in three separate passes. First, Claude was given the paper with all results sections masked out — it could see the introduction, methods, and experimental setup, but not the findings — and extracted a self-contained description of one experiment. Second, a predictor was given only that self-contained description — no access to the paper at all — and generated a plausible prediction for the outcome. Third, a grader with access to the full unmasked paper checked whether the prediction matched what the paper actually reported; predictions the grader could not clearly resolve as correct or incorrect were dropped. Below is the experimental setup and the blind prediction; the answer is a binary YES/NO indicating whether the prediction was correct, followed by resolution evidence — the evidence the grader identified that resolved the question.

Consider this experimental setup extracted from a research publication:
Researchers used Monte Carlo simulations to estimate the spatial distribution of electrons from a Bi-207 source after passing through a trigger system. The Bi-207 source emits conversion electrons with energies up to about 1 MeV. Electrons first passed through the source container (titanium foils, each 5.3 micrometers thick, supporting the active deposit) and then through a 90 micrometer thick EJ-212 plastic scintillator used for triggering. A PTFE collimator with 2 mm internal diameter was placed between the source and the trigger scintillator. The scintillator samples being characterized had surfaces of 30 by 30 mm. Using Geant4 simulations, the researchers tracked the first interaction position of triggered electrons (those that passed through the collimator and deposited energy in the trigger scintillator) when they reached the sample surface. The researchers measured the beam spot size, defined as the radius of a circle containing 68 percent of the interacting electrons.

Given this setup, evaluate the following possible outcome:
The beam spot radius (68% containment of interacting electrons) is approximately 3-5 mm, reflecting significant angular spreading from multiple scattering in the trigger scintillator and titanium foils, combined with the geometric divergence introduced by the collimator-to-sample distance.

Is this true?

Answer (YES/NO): NO